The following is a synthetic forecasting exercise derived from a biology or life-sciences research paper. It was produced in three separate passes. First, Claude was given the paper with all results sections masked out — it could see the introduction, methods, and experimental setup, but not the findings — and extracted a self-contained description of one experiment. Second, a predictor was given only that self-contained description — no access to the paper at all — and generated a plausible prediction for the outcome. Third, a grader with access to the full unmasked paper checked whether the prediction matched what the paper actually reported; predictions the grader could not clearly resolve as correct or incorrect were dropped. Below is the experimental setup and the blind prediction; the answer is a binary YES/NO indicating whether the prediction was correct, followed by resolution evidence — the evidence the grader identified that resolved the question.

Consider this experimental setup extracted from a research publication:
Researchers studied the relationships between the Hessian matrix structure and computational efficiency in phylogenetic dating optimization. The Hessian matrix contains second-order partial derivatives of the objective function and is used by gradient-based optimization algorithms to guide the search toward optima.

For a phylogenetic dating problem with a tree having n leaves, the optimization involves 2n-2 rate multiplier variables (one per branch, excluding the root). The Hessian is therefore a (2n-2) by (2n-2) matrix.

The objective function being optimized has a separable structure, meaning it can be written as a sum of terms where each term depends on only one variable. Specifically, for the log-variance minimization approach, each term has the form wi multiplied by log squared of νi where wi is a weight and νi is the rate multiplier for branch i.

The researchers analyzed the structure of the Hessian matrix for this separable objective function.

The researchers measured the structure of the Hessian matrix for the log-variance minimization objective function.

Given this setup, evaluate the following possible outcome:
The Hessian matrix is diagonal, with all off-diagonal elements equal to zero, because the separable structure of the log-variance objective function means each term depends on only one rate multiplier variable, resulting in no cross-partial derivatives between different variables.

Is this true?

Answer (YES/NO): YES